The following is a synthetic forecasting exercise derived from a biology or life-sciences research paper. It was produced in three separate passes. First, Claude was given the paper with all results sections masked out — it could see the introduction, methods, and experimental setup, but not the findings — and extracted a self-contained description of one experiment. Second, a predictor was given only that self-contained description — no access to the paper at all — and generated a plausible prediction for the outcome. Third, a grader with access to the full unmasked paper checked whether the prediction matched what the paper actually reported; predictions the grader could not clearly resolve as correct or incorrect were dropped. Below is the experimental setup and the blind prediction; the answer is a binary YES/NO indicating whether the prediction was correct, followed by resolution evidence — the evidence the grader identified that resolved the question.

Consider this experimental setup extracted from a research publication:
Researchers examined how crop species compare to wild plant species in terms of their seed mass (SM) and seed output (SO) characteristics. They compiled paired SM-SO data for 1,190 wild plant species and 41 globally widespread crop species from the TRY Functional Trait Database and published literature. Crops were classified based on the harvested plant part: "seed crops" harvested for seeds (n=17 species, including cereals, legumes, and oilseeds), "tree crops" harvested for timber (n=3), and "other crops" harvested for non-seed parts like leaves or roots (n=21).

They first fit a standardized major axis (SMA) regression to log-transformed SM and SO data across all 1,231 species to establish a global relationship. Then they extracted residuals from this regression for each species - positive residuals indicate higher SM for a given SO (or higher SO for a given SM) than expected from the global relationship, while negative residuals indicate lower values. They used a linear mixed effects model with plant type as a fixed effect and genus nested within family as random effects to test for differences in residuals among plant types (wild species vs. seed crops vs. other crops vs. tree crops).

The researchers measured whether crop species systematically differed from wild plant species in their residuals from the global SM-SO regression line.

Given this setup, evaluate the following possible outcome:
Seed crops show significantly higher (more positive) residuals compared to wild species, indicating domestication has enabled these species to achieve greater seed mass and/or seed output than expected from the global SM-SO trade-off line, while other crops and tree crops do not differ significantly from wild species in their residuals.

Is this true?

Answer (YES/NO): NO